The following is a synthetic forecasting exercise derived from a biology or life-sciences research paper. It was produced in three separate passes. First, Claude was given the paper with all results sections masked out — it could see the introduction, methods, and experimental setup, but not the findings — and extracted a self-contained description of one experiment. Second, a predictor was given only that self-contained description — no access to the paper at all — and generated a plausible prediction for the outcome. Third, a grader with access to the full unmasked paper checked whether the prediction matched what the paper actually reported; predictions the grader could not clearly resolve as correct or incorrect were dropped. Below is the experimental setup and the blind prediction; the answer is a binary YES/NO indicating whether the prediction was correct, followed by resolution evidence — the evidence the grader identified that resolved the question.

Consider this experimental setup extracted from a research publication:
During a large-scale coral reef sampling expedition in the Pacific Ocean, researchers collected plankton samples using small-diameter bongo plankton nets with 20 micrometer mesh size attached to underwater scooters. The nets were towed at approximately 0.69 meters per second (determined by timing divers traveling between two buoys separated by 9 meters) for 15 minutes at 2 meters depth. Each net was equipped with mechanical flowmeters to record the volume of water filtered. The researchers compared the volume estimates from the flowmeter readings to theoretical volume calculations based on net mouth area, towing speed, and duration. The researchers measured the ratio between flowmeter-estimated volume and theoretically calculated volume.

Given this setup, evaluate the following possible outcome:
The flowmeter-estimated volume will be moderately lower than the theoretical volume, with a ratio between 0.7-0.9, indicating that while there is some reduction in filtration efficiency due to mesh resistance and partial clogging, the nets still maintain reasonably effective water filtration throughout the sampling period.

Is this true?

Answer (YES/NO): NO